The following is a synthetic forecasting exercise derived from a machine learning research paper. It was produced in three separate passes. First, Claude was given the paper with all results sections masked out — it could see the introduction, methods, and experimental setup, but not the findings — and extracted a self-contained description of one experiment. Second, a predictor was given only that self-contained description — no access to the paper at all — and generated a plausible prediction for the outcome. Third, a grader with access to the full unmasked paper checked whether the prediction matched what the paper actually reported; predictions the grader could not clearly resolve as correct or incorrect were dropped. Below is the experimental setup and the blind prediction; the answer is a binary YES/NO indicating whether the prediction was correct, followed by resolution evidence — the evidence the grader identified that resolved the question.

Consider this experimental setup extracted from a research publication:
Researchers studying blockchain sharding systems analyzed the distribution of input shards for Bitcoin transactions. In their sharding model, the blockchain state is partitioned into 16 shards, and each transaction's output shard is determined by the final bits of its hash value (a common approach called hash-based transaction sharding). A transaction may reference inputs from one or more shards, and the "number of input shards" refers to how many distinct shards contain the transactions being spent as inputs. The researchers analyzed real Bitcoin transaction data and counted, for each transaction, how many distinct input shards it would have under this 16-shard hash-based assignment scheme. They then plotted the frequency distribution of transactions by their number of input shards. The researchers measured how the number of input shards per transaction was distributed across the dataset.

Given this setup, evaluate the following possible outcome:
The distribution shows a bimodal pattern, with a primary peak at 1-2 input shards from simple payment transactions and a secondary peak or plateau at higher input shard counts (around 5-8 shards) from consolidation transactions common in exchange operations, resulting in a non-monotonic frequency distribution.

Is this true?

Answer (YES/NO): NO